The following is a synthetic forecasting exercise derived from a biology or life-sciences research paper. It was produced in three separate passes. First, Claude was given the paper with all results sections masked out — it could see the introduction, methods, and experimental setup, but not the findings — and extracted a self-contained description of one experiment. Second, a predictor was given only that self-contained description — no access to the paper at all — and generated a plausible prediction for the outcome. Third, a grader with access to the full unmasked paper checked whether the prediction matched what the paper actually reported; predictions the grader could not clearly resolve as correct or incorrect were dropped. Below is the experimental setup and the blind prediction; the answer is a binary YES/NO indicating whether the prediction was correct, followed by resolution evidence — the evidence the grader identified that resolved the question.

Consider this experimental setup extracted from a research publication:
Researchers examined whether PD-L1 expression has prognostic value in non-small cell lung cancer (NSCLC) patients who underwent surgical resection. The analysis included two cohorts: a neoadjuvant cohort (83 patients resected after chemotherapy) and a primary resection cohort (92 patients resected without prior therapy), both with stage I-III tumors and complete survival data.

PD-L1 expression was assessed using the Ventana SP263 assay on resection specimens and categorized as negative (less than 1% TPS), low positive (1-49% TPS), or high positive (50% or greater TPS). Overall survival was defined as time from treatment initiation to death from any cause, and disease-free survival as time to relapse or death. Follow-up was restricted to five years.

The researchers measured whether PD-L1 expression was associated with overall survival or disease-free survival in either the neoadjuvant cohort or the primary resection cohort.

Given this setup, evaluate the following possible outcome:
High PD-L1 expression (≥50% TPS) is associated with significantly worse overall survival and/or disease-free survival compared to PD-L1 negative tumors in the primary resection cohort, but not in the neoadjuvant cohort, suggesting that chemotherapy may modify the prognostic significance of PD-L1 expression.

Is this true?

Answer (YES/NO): NO